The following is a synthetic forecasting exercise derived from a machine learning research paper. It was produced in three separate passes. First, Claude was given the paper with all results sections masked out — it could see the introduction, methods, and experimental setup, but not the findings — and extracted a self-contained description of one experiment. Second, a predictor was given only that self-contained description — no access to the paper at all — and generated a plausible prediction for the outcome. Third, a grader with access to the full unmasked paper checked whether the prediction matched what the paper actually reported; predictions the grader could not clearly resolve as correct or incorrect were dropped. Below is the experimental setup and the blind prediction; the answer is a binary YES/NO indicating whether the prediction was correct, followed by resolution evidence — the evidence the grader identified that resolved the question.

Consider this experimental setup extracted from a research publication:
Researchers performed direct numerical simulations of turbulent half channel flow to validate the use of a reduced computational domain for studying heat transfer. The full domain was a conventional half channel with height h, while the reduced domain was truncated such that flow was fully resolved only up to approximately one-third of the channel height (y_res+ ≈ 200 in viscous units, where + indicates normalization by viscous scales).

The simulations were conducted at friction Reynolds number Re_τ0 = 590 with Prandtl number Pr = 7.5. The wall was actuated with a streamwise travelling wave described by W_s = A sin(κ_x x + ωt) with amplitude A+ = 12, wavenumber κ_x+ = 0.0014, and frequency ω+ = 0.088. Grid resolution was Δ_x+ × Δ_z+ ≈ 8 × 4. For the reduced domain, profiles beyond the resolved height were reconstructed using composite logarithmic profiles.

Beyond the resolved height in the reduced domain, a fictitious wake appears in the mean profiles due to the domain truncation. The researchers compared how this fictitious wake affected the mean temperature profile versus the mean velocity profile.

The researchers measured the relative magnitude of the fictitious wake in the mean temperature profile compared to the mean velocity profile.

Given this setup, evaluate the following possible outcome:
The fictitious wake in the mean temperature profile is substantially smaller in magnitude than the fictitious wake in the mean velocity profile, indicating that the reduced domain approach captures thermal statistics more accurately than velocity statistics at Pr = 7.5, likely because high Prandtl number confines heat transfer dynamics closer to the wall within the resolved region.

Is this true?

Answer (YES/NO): YES